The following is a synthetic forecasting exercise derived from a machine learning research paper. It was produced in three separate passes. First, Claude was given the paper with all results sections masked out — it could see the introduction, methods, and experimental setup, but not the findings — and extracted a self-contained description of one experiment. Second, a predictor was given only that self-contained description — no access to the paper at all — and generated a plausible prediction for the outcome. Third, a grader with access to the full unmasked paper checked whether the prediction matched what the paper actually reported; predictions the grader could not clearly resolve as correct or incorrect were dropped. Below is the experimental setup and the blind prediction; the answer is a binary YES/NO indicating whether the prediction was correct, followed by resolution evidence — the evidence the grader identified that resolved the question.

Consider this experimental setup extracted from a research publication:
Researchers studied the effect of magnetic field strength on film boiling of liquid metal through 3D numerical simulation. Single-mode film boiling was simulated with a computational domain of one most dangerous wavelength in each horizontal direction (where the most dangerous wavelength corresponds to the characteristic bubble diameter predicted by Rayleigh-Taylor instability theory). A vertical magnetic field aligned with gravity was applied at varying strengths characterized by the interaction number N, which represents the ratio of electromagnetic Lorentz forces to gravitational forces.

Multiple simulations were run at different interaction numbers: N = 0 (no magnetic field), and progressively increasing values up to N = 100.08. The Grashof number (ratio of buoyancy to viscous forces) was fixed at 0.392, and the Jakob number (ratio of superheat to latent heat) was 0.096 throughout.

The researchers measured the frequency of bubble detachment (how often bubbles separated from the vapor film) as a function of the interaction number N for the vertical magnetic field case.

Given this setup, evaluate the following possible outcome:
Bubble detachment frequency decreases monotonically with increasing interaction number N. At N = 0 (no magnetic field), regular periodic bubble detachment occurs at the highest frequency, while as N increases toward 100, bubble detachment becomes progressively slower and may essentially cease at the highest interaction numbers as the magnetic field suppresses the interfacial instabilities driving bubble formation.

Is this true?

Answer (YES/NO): NO